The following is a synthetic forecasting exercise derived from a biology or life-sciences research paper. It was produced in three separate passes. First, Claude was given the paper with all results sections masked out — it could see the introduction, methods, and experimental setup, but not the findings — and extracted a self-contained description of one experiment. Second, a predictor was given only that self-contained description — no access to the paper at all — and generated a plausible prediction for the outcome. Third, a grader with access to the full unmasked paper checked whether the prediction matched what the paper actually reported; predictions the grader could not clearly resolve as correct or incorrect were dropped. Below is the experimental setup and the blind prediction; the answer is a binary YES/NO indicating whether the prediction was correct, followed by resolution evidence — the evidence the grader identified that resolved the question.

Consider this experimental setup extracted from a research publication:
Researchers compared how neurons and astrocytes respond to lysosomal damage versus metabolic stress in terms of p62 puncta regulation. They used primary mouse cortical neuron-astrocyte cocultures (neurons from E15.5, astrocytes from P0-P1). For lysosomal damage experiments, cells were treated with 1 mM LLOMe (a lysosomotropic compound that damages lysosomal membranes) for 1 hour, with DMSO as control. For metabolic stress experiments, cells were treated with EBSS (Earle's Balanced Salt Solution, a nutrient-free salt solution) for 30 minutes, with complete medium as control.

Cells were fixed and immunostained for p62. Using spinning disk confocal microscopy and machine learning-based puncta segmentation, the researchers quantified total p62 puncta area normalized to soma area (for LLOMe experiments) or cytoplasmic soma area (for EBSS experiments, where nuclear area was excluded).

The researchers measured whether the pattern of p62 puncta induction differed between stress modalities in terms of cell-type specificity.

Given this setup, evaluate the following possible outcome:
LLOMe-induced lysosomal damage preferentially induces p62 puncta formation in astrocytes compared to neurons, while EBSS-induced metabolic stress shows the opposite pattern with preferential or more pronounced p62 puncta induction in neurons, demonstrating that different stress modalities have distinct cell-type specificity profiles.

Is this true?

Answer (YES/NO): NO